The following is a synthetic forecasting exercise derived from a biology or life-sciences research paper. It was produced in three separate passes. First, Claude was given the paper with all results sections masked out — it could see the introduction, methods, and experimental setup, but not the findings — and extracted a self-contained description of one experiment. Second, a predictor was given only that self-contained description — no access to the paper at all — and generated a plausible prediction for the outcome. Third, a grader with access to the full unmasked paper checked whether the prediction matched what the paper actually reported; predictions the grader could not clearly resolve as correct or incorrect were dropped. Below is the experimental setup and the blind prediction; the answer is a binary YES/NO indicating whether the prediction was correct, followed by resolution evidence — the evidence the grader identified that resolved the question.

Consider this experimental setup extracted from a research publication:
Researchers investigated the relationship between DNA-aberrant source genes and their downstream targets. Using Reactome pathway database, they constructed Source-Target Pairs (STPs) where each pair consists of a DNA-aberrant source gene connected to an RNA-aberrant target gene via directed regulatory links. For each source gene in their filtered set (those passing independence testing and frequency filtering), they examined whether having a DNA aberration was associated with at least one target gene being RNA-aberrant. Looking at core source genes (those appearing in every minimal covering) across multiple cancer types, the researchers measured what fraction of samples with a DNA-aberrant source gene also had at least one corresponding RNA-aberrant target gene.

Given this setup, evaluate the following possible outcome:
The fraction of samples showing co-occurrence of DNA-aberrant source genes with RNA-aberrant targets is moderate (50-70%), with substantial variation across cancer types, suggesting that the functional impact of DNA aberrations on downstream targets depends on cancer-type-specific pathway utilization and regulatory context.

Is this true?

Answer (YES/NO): NO